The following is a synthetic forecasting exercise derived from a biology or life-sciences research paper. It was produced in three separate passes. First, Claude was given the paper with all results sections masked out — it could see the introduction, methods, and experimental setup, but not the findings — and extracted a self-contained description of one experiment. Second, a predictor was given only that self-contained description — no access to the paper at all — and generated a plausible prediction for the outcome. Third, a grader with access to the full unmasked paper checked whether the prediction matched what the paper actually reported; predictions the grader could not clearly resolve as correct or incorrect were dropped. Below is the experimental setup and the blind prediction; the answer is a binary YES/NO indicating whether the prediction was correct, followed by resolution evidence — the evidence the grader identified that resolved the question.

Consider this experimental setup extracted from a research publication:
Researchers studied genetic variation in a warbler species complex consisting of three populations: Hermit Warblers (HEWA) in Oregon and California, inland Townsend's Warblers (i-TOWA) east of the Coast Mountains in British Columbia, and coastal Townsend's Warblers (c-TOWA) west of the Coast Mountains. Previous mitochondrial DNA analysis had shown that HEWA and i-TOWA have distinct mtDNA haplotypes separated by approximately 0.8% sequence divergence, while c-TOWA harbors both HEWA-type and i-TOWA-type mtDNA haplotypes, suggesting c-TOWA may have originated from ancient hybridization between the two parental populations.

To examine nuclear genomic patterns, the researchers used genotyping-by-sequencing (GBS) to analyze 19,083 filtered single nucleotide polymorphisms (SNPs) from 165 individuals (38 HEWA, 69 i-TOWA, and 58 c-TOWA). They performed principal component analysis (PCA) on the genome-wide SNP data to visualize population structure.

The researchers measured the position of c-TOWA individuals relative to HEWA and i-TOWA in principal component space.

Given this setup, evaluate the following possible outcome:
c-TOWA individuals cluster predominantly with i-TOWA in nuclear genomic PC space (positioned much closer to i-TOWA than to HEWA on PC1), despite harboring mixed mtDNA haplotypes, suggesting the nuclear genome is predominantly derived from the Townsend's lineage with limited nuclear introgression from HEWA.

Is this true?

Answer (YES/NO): NO